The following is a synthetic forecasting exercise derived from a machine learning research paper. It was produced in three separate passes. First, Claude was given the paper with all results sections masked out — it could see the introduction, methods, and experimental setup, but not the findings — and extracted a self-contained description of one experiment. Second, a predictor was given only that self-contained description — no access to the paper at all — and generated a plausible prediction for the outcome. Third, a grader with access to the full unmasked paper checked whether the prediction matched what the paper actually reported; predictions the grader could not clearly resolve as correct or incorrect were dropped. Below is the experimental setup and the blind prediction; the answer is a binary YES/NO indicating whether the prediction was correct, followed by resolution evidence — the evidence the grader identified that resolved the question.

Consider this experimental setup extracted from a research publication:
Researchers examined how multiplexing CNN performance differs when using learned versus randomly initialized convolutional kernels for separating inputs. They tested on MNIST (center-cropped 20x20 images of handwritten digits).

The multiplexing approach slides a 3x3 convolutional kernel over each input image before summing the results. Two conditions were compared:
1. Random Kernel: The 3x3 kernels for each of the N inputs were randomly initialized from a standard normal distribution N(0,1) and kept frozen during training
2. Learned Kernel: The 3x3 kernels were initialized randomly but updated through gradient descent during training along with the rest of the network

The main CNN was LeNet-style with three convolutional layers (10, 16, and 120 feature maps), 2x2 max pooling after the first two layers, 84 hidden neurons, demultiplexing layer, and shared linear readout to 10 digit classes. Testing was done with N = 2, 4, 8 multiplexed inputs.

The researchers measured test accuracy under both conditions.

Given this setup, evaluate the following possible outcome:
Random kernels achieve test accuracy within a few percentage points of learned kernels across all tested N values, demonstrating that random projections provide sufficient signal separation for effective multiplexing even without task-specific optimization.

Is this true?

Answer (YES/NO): YES